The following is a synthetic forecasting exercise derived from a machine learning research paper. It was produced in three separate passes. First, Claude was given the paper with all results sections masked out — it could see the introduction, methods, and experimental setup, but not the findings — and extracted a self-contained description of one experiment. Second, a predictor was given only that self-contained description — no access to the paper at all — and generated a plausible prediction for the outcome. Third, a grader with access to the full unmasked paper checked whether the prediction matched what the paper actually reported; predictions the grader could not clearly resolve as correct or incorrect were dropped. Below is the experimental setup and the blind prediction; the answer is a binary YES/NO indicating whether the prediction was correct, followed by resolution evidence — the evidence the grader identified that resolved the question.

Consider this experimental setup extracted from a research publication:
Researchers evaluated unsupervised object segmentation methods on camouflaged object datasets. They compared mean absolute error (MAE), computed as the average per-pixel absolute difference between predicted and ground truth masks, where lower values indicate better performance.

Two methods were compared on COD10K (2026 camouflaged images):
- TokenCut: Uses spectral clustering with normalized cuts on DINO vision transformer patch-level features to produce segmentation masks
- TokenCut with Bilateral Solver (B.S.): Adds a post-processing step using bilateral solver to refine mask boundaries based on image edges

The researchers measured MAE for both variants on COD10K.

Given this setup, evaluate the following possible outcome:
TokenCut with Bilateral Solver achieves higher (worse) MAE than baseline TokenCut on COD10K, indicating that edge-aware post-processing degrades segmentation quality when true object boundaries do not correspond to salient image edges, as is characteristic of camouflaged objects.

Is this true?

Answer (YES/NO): YES